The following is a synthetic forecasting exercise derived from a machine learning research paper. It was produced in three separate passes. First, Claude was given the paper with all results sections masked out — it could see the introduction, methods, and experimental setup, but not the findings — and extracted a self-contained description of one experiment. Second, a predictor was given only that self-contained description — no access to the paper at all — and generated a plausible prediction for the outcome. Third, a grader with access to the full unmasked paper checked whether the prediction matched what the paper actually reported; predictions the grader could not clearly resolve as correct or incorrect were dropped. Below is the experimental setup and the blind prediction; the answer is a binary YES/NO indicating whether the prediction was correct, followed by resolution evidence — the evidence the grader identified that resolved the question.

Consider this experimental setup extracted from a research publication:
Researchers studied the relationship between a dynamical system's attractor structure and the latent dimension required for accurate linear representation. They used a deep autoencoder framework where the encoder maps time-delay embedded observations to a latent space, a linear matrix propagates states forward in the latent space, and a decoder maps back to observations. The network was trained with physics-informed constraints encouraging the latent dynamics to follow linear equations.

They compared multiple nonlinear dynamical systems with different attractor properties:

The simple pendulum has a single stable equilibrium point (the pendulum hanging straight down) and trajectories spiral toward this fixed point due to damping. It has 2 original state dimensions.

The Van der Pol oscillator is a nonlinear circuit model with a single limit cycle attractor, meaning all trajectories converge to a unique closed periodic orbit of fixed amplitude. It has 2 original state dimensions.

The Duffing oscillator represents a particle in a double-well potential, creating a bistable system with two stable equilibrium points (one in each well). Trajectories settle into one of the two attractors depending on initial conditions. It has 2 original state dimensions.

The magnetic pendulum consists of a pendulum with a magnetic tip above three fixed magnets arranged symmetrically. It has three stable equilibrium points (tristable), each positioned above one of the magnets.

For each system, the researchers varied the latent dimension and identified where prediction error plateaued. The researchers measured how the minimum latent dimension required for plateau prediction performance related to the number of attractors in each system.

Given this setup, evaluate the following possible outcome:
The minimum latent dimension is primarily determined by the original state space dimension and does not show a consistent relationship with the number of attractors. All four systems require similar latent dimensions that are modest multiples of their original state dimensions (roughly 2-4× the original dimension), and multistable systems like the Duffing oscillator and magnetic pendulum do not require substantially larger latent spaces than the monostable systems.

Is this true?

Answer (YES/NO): NO